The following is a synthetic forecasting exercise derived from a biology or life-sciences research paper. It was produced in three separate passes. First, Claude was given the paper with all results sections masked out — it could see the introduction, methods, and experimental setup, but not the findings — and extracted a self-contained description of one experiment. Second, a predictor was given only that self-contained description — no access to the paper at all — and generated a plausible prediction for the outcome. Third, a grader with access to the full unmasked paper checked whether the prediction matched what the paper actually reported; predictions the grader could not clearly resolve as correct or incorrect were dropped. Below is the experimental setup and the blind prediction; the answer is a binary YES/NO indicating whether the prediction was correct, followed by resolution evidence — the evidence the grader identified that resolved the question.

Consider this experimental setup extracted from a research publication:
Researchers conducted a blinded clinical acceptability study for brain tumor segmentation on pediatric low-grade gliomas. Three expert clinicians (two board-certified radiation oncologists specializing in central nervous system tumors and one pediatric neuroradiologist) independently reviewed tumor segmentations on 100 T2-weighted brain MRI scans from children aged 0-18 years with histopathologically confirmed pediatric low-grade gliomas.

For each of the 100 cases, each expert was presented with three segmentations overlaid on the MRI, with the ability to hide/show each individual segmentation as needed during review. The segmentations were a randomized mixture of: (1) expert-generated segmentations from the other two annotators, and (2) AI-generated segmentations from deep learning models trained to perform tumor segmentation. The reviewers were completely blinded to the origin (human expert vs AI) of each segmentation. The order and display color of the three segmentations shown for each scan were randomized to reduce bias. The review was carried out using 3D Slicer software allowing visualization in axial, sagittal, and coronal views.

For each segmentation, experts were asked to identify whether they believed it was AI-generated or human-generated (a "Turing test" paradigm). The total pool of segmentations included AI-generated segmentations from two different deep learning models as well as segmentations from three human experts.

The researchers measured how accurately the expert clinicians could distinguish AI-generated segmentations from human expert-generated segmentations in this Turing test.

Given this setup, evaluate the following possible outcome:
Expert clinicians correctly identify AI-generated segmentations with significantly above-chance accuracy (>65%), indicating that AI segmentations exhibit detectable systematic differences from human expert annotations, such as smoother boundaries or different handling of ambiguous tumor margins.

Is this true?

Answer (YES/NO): NO